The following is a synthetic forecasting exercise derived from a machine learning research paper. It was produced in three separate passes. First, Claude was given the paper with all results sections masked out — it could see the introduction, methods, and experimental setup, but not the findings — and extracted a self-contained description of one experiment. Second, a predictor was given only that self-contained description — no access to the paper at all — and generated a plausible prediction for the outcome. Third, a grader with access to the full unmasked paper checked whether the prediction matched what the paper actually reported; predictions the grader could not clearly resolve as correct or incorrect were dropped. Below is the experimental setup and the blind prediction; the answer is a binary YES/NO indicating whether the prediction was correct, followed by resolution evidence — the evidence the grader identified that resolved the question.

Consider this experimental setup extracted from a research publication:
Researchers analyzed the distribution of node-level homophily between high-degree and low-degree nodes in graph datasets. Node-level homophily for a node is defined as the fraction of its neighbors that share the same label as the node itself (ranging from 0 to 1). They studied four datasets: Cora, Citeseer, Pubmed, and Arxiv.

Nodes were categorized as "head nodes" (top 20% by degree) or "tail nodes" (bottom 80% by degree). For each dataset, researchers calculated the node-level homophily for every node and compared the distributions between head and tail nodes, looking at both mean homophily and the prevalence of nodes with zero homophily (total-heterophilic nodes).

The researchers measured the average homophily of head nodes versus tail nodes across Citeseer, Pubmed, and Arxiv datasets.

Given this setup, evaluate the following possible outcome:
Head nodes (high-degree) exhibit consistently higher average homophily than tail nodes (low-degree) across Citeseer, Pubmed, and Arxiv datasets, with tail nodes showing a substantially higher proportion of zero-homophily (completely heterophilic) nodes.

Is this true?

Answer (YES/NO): YES